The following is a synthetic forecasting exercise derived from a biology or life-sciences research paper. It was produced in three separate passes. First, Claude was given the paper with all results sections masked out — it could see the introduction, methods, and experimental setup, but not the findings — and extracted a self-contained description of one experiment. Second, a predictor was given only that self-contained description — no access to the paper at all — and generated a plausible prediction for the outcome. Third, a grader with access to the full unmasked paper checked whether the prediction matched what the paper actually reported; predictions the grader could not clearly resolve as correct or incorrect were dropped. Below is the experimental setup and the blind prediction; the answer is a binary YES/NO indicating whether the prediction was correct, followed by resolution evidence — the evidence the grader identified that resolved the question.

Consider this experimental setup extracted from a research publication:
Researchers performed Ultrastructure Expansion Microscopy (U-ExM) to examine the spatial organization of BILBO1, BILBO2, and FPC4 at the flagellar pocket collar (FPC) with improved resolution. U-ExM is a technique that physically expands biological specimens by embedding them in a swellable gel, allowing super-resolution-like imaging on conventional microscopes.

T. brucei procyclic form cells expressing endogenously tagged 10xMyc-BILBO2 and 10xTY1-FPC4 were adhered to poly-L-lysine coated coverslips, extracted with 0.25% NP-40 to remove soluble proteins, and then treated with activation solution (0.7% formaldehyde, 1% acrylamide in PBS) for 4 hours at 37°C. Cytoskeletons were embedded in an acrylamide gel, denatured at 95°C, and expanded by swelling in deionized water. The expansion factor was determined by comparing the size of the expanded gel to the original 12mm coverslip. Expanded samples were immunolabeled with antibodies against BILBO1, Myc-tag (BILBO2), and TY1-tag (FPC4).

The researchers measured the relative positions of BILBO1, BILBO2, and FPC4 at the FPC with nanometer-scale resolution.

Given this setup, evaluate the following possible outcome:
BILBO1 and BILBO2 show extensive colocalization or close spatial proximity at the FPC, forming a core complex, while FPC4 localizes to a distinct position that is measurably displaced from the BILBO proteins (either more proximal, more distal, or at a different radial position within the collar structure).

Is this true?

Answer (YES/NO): NO